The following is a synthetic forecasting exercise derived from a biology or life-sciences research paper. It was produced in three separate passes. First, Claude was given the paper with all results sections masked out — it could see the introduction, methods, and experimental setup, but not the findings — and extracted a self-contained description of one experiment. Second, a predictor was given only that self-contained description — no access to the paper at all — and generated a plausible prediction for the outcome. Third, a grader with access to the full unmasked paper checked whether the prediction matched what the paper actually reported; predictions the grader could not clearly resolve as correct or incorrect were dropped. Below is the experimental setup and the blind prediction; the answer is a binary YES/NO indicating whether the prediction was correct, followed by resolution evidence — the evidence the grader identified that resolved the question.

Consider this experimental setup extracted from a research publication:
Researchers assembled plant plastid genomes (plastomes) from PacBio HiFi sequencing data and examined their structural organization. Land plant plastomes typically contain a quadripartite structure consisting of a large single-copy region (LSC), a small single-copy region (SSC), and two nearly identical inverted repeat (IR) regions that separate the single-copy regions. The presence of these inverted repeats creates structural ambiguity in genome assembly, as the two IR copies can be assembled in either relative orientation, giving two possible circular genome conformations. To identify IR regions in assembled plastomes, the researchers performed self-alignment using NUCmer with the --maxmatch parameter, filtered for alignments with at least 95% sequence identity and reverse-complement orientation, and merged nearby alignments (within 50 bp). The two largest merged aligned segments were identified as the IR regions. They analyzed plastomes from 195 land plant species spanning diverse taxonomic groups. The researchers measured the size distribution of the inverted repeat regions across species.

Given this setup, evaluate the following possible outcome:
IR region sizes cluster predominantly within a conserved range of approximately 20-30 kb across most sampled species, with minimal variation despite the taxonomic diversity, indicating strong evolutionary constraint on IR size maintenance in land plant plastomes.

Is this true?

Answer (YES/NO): NO